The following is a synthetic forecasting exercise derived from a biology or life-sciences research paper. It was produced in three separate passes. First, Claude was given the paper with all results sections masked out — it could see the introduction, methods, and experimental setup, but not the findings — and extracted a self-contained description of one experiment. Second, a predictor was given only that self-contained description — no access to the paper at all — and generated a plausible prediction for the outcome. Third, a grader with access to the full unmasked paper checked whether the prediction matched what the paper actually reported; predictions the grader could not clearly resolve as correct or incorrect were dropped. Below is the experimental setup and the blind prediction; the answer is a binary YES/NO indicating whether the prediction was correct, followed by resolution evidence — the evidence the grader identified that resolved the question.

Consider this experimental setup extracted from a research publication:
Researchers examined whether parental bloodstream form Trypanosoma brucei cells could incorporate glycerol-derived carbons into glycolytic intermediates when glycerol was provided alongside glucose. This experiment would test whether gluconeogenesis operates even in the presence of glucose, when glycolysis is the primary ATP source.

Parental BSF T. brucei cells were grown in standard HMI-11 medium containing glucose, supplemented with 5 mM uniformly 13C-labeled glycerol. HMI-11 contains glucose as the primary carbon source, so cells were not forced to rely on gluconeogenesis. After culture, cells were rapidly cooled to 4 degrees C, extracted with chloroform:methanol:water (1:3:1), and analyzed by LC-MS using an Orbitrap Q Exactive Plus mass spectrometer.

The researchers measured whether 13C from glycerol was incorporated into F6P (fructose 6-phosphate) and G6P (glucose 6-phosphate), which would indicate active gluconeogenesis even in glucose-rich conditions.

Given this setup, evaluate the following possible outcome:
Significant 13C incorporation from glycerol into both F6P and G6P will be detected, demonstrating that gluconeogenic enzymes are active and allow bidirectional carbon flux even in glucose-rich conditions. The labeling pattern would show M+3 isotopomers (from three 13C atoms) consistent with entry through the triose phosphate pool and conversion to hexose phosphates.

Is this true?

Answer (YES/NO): YES